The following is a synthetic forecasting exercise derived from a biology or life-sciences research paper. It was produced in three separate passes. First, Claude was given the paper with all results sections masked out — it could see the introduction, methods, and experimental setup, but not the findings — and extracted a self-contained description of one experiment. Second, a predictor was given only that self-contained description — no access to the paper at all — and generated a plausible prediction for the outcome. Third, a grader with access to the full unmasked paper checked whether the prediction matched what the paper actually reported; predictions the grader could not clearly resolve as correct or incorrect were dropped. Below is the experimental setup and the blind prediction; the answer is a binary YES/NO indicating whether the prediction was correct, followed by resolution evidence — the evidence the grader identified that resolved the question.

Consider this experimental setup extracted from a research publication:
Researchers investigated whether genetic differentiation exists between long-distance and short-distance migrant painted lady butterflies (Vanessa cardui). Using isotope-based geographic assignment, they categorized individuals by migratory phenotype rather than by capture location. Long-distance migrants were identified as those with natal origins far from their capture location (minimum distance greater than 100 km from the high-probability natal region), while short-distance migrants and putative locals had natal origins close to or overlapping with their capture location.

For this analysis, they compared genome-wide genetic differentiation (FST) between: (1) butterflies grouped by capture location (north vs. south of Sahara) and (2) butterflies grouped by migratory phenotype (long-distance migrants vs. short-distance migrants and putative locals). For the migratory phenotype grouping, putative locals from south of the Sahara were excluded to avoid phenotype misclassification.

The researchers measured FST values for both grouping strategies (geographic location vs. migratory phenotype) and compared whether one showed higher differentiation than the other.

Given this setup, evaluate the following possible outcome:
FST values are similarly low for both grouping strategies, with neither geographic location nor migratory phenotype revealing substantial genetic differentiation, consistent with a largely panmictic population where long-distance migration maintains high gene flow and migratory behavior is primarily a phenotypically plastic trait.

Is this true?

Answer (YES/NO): YES